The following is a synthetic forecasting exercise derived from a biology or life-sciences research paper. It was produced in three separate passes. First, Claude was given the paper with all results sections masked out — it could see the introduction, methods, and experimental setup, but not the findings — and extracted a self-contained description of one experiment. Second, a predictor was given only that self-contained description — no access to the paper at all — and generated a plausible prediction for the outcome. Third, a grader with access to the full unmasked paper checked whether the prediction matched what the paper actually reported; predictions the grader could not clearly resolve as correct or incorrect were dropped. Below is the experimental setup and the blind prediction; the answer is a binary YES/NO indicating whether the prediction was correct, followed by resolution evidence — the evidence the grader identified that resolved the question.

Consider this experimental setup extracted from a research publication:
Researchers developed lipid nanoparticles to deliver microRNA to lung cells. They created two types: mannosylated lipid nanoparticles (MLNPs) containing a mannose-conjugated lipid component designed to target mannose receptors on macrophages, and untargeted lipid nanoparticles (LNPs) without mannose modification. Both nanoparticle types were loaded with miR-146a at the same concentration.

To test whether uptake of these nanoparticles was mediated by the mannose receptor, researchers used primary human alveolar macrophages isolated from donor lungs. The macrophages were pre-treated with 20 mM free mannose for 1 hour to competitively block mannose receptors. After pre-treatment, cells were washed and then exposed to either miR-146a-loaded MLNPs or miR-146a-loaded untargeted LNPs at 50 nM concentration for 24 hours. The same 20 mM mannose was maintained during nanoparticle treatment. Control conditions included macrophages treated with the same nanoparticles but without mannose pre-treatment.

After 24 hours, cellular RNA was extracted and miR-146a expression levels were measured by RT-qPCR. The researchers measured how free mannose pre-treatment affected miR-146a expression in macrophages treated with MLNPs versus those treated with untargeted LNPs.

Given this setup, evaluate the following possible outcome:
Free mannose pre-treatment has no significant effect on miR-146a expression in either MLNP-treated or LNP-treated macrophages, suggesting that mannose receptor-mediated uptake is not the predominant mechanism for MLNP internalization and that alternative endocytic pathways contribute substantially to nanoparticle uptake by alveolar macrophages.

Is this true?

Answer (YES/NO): NO